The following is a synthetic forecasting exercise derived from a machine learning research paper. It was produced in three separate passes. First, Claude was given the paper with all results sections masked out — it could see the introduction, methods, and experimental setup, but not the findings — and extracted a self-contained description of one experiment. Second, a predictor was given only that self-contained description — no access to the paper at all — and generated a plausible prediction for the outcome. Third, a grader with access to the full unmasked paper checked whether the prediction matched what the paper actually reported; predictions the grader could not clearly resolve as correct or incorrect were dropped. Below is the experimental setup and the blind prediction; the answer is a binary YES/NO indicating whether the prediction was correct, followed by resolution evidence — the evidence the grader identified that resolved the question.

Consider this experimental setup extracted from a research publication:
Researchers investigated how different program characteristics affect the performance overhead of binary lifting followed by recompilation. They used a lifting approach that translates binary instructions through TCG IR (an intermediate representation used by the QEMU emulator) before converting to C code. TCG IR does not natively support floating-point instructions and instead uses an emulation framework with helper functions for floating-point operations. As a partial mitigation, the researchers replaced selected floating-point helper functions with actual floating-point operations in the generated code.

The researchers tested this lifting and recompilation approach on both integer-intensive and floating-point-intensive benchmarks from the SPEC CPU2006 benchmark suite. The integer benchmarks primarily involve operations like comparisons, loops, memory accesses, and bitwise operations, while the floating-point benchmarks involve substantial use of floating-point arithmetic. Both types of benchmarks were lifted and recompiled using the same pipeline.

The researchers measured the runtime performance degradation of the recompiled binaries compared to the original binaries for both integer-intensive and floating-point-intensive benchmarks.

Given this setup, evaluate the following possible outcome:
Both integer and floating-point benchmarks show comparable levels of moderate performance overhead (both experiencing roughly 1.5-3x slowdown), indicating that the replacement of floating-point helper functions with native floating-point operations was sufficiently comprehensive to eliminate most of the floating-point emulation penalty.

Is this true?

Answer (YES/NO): NO